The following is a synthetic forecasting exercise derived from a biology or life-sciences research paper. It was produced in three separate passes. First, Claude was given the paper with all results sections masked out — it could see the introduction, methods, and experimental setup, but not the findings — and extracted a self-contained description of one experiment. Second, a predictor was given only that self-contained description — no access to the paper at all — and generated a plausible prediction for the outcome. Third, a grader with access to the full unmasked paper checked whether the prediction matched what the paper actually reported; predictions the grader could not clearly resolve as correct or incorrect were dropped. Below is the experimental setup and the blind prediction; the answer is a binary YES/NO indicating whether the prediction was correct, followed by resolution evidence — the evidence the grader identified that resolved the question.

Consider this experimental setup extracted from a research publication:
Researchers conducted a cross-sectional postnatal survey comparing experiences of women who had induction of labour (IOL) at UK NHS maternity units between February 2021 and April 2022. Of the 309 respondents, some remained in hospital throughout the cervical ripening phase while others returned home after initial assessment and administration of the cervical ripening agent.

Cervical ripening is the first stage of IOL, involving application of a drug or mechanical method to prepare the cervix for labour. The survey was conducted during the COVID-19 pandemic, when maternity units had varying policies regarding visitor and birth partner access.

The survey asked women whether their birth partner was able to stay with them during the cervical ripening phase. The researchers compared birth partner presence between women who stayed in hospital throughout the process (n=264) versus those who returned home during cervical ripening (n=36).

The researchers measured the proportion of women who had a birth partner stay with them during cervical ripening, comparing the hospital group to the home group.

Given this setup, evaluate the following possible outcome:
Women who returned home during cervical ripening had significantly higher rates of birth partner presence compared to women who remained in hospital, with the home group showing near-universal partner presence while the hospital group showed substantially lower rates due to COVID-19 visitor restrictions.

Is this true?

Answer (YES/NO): YES